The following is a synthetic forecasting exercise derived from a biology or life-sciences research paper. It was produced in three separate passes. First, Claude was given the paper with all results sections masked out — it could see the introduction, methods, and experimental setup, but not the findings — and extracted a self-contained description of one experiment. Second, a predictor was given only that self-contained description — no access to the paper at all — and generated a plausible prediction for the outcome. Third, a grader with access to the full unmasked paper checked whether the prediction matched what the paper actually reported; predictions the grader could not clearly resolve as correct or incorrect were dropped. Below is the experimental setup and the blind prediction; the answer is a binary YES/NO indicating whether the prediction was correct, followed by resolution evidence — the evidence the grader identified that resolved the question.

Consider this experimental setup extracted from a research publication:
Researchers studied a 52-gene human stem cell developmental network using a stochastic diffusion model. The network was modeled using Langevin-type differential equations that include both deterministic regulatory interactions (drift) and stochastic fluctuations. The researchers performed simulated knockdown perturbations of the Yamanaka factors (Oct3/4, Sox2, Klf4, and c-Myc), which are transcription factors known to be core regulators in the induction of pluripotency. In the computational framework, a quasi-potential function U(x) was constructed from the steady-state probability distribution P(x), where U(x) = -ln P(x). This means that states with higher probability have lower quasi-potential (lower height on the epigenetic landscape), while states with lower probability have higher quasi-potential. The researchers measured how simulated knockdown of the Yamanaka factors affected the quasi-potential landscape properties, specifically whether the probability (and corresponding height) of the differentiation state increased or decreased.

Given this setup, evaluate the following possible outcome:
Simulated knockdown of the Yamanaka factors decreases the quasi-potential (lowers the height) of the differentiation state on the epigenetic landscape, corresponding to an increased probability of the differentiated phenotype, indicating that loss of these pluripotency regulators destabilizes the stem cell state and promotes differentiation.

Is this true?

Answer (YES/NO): YES